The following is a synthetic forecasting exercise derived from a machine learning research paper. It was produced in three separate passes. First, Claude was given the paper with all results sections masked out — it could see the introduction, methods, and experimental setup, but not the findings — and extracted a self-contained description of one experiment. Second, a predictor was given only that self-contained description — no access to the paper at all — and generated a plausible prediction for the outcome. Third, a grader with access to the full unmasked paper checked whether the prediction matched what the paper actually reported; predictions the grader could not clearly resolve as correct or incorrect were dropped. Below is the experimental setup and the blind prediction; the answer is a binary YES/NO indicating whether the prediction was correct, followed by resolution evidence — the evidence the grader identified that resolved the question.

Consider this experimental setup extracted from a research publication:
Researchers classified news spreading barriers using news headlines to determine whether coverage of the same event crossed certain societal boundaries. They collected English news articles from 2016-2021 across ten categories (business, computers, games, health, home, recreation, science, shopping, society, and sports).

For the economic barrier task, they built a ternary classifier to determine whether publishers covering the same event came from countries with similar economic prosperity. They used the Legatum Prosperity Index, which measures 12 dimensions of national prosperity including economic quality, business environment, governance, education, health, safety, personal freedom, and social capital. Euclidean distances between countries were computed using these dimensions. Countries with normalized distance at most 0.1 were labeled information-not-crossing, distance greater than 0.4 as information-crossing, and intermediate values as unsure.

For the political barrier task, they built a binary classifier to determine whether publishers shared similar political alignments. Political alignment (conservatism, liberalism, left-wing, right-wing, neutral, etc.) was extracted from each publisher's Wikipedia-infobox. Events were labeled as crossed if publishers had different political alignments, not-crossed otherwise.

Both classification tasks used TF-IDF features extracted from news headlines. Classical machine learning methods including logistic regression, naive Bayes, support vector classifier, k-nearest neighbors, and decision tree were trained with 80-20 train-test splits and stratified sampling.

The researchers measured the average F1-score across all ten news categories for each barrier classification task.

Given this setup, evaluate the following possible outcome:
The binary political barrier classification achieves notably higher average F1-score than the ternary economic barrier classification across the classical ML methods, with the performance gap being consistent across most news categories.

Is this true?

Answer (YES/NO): YES